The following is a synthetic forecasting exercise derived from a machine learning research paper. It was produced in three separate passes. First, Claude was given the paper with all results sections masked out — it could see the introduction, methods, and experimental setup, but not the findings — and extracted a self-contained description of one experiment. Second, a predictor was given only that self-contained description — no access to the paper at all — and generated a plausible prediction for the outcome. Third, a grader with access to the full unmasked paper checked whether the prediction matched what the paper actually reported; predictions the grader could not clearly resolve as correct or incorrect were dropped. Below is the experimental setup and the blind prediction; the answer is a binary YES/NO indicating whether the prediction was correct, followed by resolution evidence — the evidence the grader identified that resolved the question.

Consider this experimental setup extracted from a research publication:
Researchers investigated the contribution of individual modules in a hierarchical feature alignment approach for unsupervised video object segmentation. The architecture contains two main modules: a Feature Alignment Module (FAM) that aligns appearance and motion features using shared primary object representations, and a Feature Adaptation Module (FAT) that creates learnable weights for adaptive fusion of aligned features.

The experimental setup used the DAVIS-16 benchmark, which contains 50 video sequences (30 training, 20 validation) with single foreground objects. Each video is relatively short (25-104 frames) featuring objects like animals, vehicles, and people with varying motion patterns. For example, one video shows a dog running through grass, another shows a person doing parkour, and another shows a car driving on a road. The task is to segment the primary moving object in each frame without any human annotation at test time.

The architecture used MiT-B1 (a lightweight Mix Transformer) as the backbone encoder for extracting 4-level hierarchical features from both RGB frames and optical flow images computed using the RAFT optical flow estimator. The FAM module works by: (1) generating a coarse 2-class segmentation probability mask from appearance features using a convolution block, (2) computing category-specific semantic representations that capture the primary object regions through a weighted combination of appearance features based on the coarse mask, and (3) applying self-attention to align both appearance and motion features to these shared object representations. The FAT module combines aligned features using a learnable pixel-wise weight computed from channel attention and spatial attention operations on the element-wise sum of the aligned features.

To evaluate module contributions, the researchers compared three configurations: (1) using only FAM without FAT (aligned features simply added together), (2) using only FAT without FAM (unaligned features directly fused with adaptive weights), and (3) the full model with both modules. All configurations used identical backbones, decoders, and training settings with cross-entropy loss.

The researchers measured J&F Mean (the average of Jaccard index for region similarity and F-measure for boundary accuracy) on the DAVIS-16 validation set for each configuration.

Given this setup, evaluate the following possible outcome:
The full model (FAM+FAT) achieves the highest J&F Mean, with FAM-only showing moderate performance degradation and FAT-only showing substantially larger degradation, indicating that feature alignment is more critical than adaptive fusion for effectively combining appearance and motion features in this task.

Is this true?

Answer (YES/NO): NO